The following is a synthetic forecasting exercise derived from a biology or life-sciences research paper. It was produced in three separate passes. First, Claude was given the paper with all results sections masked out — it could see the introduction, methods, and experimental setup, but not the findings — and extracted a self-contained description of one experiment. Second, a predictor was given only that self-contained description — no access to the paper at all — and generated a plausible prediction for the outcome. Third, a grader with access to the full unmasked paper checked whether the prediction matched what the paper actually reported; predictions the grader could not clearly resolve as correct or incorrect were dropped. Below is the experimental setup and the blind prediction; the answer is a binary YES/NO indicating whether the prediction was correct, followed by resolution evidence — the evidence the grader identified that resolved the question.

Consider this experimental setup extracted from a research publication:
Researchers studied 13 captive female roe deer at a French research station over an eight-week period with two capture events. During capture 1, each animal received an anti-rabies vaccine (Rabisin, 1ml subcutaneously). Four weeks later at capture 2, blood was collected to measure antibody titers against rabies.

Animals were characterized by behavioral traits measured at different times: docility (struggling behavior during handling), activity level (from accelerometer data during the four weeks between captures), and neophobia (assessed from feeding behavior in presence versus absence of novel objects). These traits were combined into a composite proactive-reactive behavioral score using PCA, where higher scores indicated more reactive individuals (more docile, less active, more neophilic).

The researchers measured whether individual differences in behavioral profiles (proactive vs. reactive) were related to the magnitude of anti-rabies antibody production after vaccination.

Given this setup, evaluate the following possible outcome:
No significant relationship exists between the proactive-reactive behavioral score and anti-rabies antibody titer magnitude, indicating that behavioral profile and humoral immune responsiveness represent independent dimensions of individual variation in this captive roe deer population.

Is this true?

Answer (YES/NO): NO